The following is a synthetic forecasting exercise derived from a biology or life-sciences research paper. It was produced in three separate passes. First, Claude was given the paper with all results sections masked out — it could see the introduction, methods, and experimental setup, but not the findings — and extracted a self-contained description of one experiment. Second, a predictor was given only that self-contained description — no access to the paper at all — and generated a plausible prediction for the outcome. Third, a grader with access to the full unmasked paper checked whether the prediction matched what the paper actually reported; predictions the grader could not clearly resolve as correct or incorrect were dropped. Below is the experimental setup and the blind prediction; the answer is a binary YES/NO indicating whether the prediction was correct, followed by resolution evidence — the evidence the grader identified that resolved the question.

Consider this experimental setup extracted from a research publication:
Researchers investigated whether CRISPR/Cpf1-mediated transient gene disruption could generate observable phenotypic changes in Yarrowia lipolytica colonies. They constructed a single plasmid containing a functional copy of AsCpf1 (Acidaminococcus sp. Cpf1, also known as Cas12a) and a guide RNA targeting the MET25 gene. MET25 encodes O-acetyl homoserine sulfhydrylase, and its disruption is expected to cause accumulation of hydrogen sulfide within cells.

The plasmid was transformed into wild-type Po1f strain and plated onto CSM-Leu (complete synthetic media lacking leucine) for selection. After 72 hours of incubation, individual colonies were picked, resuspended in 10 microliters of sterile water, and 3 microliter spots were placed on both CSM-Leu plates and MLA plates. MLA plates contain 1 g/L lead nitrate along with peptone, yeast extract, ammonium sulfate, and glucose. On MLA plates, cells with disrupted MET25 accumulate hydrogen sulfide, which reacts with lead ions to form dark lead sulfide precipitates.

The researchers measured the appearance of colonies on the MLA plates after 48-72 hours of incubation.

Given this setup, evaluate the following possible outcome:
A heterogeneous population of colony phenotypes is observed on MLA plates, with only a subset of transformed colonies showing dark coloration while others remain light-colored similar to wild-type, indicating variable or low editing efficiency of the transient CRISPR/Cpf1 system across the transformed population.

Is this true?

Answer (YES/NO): YES